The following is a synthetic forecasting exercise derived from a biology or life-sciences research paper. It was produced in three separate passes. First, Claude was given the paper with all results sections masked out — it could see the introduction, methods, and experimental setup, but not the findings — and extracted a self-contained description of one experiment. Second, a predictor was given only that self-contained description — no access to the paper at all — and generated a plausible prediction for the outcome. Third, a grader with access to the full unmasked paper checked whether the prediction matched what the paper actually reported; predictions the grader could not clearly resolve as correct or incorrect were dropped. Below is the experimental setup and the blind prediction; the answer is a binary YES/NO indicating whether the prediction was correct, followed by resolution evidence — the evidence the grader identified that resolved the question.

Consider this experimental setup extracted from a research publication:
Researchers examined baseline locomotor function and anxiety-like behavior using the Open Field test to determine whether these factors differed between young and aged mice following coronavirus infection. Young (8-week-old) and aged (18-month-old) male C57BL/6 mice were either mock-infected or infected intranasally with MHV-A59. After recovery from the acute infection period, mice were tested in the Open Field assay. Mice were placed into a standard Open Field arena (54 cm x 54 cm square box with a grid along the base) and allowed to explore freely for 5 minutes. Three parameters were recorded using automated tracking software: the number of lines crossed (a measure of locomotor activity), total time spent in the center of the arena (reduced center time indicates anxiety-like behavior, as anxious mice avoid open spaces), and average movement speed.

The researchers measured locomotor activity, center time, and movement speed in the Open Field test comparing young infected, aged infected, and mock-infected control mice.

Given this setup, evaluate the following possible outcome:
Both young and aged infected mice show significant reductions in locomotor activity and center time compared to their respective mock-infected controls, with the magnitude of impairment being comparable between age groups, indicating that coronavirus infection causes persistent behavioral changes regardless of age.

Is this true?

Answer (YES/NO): NO